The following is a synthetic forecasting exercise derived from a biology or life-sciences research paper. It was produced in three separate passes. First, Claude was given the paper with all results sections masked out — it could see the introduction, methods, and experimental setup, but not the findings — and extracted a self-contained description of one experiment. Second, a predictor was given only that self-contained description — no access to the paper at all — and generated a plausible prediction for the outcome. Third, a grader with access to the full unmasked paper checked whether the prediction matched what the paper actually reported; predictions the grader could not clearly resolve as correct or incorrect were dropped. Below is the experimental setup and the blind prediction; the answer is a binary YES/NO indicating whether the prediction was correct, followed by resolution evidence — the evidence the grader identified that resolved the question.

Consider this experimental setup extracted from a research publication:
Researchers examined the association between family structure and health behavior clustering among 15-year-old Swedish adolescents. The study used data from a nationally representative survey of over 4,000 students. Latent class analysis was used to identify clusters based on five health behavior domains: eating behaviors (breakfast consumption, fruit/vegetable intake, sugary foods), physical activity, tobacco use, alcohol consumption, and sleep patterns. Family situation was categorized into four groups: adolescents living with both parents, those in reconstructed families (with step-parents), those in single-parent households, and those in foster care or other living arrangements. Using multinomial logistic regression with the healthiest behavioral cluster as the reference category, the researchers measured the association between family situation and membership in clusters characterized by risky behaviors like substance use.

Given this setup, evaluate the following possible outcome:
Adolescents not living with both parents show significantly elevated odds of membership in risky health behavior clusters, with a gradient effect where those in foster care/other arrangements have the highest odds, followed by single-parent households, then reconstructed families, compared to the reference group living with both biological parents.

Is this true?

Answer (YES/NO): NO